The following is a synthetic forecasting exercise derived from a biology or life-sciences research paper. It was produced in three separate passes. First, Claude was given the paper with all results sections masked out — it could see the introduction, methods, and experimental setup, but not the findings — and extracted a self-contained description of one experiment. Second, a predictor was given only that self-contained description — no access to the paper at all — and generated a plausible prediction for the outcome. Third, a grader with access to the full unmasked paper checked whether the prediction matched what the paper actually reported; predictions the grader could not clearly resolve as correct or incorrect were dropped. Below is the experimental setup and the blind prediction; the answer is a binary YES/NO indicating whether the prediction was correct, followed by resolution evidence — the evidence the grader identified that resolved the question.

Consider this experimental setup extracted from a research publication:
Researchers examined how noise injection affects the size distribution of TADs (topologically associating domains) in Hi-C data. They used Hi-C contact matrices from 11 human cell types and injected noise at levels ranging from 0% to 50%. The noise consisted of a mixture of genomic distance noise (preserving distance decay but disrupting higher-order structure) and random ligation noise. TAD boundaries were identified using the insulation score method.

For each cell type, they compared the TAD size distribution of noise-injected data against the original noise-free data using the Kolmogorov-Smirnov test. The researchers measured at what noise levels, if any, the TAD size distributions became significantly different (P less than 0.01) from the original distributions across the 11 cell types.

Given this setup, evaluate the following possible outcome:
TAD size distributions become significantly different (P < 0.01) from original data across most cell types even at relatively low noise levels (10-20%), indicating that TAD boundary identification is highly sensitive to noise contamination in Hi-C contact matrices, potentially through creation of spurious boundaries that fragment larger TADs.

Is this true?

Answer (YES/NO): NO